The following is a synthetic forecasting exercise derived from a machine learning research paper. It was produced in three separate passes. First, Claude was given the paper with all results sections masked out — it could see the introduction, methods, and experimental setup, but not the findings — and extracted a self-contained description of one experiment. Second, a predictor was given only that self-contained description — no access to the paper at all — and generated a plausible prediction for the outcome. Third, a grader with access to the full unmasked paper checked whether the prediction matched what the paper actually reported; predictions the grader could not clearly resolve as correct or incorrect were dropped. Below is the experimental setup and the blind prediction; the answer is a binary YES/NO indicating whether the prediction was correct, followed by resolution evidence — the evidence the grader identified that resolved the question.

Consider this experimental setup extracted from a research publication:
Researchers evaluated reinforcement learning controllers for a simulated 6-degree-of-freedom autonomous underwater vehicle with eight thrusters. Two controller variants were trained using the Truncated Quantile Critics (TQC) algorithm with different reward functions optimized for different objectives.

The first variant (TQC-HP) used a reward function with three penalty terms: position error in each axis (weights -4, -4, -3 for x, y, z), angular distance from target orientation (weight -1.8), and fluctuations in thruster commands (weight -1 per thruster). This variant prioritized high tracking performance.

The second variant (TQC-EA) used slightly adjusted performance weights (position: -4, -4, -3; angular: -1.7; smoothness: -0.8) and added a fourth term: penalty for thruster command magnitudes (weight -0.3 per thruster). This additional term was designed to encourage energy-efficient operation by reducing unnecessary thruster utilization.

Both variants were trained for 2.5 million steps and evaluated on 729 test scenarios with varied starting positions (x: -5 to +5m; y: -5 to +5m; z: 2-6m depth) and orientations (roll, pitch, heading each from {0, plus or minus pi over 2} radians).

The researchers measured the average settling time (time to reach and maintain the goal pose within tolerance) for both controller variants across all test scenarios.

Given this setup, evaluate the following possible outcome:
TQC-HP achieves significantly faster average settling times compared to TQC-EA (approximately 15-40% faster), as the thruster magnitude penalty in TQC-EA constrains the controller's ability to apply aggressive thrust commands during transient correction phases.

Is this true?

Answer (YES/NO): NO